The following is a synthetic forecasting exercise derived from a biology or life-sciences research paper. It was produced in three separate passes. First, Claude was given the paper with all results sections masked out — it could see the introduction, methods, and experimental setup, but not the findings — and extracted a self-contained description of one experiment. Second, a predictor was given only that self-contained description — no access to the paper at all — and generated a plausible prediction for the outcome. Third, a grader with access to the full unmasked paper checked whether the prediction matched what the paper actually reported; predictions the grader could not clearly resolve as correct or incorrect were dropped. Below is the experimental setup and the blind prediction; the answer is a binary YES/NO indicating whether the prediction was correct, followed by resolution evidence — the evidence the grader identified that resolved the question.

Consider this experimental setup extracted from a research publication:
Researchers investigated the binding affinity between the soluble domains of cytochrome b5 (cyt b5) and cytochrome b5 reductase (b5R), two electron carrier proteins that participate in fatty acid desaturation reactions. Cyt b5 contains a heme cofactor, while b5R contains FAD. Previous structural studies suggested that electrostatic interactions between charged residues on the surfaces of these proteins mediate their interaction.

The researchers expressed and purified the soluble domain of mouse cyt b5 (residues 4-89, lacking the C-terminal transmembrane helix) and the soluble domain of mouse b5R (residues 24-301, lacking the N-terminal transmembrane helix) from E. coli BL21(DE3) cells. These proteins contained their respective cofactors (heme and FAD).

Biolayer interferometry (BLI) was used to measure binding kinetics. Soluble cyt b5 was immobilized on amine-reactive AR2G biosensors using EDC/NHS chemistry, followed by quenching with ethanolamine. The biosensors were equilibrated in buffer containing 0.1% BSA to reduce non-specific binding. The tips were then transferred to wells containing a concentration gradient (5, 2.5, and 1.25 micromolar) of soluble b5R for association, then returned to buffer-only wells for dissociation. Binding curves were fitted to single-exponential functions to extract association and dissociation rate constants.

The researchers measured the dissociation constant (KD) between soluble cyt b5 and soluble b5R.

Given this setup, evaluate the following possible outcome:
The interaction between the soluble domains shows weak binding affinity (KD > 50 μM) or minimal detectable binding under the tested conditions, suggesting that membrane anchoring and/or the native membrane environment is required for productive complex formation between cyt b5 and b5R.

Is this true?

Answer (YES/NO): NO